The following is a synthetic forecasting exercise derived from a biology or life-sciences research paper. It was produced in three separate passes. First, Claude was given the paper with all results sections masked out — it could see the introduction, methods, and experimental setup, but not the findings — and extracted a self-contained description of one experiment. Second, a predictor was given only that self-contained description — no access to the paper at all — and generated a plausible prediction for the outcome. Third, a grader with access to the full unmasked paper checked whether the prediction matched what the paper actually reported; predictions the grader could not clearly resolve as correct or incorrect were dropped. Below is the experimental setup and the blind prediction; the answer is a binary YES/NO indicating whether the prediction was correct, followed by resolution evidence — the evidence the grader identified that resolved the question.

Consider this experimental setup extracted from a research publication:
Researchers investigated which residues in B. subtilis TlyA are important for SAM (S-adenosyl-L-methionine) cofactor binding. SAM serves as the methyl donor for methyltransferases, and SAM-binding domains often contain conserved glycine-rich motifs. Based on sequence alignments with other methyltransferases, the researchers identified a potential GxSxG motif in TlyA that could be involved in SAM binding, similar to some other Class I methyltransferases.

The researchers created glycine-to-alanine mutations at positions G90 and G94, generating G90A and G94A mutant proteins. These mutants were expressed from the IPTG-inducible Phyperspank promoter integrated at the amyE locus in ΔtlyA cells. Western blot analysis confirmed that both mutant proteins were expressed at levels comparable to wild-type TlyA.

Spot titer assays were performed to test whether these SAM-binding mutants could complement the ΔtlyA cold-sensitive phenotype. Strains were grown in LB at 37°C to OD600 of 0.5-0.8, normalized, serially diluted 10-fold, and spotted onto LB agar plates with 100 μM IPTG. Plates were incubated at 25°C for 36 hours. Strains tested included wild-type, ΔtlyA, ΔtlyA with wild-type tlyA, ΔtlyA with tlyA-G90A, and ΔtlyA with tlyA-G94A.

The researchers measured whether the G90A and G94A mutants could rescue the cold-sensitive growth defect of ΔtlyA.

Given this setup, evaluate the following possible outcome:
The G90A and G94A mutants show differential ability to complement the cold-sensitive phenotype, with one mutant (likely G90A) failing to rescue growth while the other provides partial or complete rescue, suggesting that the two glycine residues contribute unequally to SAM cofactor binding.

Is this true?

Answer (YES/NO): NO